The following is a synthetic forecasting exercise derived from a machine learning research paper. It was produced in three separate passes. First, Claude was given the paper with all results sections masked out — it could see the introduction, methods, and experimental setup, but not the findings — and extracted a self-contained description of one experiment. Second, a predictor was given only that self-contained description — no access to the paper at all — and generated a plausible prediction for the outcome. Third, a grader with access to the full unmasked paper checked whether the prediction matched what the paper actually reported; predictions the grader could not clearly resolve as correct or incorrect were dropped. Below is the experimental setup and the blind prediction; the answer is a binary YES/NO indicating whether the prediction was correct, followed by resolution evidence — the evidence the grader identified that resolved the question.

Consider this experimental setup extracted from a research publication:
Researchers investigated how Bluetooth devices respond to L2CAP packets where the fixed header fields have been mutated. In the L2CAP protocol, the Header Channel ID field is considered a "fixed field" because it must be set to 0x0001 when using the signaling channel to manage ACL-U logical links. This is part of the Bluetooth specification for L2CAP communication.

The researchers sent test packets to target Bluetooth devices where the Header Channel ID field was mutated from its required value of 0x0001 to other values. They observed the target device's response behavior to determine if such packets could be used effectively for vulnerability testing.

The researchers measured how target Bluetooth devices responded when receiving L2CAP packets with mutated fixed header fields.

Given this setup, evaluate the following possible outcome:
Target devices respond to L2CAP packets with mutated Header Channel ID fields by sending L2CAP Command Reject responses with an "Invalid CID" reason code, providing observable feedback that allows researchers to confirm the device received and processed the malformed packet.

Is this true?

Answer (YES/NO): NO